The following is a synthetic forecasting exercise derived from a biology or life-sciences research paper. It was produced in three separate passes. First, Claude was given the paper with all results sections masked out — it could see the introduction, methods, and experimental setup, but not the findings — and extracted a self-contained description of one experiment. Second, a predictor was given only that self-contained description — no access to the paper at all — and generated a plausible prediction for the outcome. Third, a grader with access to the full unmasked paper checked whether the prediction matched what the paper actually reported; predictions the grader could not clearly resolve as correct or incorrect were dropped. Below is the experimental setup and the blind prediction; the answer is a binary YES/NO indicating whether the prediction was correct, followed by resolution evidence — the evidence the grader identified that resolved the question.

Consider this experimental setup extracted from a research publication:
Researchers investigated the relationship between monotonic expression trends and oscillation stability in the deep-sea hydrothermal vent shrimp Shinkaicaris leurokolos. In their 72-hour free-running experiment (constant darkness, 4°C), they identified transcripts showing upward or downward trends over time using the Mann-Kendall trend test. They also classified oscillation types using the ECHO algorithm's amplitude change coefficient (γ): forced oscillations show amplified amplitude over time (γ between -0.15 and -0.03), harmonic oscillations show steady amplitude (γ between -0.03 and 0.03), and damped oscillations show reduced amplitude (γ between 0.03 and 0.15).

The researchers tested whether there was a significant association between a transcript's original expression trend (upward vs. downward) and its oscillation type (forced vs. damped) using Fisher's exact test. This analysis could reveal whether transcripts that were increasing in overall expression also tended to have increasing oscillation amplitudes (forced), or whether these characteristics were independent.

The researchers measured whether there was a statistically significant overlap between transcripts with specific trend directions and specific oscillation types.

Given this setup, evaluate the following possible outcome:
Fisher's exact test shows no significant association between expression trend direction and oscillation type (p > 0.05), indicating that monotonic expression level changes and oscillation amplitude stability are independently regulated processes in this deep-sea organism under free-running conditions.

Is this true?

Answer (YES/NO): NO